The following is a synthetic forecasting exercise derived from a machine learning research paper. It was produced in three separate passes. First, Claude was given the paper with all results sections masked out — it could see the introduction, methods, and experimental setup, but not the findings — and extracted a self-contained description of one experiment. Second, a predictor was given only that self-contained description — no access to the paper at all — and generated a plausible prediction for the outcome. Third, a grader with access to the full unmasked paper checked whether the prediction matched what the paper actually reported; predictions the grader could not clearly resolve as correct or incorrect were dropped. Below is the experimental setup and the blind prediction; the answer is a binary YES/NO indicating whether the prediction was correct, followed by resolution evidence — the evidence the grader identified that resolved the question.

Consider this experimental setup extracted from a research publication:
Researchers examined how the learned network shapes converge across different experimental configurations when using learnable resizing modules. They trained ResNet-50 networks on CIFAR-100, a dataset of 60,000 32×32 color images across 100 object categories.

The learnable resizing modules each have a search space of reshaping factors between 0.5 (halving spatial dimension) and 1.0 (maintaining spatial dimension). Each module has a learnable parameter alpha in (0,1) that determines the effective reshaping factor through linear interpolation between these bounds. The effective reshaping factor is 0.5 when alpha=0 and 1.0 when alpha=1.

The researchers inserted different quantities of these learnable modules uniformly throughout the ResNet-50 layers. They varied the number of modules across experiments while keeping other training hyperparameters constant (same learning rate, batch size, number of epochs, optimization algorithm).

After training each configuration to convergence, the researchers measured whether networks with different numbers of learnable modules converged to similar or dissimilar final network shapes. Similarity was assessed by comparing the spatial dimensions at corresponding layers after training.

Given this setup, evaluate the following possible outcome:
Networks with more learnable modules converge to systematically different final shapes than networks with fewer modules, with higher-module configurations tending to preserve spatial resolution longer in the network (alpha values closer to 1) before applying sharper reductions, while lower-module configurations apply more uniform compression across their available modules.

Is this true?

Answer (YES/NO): NO